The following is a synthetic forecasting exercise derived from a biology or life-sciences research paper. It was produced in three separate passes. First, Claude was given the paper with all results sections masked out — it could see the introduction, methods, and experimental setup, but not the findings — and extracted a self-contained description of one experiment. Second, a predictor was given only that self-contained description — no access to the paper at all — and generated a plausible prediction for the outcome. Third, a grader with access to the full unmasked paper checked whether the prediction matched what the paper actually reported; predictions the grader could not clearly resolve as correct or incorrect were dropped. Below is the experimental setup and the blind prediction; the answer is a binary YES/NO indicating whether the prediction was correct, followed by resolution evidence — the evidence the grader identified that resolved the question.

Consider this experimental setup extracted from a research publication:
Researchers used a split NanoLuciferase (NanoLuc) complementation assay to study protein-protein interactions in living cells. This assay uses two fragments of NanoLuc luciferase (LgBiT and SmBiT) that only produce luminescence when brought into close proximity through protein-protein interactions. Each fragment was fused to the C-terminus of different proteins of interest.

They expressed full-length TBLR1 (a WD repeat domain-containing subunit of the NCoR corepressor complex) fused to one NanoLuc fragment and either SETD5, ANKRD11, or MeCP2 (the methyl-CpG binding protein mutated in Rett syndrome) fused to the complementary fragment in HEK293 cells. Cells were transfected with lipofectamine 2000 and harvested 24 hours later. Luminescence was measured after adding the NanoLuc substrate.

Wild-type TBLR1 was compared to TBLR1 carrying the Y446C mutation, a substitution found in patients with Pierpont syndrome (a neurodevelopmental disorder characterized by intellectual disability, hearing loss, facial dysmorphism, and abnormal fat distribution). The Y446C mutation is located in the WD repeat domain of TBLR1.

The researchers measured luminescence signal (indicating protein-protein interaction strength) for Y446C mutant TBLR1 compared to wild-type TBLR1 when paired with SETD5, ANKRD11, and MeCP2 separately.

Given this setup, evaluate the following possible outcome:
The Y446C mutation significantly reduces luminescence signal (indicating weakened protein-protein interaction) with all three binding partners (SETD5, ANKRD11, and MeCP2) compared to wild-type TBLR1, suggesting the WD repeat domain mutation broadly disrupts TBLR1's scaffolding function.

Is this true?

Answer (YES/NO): NO